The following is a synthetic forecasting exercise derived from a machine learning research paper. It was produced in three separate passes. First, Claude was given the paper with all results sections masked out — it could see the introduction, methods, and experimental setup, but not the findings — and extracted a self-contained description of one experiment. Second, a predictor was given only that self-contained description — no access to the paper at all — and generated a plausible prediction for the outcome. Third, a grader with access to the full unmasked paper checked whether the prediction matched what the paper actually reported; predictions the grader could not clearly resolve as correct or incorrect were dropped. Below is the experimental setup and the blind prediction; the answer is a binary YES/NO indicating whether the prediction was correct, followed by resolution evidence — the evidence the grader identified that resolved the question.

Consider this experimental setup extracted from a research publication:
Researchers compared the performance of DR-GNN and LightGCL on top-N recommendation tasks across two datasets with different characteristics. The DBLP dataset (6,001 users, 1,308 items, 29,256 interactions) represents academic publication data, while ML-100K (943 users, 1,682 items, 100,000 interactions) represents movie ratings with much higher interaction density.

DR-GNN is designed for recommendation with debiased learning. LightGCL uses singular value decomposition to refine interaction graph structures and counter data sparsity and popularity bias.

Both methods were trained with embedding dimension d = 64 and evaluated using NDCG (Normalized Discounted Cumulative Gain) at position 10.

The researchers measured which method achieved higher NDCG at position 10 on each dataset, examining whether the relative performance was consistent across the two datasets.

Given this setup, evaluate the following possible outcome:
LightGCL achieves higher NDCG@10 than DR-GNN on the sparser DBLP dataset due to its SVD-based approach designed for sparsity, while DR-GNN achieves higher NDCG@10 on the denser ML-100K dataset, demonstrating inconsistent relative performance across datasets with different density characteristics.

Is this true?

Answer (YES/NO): NO